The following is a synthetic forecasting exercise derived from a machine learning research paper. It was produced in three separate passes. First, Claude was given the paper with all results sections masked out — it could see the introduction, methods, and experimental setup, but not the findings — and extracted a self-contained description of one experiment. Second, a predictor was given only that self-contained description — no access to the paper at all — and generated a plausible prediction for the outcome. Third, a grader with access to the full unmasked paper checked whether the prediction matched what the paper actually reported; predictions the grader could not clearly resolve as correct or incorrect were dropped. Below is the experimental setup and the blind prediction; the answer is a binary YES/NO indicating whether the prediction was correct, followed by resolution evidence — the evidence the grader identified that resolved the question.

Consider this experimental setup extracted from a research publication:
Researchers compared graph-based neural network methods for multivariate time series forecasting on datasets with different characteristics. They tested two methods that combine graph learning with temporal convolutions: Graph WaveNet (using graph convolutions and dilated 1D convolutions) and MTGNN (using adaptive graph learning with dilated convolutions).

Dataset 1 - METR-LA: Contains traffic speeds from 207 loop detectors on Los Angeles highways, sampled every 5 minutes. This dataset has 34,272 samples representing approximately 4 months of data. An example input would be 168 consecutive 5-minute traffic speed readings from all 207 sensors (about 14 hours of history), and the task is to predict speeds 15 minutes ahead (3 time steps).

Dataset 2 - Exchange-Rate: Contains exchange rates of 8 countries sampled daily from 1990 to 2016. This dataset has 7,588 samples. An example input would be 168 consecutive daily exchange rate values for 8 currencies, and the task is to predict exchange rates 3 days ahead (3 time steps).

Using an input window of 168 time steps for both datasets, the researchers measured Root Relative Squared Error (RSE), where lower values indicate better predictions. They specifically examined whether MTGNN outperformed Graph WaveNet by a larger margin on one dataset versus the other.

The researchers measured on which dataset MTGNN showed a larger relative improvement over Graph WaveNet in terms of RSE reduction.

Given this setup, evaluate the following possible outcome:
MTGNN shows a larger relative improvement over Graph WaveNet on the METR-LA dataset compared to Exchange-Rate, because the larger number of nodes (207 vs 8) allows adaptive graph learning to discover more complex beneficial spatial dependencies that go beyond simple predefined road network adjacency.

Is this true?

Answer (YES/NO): NO